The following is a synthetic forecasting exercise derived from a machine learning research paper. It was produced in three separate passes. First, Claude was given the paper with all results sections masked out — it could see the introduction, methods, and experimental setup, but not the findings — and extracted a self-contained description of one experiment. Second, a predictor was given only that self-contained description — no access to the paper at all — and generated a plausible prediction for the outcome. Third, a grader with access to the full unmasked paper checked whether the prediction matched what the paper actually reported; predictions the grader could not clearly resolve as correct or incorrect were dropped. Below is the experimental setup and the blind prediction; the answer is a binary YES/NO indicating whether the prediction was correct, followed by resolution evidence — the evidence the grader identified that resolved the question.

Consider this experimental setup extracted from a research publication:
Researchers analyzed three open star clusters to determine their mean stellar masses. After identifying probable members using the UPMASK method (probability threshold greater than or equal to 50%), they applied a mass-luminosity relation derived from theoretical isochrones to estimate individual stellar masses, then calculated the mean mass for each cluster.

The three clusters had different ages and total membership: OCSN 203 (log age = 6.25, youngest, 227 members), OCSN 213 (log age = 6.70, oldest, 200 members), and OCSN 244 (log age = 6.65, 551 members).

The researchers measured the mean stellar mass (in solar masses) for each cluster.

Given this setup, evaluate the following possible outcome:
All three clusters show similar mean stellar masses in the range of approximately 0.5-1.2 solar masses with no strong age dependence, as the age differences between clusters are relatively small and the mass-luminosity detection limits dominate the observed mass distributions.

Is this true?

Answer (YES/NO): NO